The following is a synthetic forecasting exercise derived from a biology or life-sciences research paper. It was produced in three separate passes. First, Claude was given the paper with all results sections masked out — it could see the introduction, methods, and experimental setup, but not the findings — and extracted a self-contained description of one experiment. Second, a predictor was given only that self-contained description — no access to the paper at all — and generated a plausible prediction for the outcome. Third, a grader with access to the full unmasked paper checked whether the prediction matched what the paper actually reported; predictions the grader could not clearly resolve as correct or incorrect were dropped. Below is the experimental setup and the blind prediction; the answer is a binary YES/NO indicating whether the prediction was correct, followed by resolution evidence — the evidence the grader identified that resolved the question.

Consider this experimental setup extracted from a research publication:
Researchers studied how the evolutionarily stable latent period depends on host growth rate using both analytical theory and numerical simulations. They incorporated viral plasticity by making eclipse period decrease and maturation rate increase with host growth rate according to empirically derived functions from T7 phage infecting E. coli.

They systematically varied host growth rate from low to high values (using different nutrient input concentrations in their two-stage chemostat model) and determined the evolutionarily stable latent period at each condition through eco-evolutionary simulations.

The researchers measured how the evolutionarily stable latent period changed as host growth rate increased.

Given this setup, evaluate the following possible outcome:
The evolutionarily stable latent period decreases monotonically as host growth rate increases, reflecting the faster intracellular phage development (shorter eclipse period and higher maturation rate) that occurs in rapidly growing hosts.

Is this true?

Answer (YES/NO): YES